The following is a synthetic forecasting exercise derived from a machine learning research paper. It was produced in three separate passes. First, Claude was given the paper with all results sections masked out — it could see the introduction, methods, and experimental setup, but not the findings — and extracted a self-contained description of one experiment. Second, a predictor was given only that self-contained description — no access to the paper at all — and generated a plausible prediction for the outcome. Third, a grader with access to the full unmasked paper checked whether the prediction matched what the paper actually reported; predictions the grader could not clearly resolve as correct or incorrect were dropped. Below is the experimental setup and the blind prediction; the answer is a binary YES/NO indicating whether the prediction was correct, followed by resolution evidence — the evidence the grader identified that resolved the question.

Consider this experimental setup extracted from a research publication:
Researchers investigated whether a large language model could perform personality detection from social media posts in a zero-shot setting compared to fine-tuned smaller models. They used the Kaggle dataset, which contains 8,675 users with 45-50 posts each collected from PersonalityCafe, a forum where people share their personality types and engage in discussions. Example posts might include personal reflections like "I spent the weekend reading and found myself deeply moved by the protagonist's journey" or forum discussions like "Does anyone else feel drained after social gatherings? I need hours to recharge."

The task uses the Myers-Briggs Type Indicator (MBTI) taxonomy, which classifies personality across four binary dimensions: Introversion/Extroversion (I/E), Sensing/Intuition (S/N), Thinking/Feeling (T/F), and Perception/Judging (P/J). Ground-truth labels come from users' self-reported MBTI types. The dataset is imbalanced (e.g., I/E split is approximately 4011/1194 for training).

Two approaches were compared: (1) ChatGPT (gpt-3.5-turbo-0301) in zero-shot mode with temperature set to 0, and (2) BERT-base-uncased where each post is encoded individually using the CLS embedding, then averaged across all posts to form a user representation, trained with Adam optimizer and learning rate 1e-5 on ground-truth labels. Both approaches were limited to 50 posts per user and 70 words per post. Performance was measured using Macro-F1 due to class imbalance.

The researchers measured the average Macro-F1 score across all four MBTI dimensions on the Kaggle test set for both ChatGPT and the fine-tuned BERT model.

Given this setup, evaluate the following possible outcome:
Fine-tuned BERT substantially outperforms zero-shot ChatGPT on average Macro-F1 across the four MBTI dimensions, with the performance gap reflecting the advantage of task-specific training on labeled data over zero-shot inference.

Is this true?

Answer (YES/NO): NO